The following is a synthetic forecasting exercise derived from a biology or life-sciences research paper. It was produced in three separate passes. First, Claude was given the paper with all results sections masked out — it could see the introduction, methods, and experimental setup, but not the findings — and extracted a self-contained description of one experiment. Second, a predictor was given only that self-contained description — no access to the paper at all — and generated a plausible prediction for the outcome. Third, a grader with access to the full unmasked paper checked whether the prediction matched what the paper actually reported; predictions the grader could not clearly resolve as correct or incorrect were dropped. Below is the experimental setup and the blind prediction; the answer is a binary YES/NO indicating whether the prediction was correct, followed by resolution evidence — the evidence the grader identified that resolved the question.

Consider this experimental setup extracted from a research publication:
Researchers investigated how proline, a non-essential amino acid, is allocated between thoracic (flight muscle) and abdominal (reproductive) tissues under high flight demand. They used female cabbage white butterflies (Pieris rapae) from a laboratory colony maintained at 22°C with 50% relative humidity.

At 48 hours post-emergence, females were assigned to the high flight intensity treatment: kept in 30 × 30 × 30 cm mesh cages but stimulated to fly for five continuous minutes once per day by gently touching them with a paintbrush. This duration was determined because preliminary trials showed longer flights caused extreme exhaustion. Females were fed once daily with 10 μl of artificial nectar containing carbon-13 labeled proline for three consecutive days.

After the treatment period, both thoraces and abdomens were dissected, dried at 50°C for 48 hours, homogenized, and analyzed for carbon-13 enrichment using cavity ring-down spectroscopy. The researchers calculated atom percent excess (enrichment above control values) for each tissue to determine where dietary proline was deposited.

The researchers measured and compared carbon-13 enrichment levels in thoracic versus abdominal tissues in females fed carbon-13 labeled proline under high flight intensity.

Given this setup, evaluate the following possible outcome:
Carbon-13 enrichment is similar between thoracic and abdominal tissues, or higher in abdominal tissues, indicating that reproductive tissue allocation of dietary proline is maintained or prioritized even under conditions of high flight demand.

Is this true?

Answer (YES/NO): YES